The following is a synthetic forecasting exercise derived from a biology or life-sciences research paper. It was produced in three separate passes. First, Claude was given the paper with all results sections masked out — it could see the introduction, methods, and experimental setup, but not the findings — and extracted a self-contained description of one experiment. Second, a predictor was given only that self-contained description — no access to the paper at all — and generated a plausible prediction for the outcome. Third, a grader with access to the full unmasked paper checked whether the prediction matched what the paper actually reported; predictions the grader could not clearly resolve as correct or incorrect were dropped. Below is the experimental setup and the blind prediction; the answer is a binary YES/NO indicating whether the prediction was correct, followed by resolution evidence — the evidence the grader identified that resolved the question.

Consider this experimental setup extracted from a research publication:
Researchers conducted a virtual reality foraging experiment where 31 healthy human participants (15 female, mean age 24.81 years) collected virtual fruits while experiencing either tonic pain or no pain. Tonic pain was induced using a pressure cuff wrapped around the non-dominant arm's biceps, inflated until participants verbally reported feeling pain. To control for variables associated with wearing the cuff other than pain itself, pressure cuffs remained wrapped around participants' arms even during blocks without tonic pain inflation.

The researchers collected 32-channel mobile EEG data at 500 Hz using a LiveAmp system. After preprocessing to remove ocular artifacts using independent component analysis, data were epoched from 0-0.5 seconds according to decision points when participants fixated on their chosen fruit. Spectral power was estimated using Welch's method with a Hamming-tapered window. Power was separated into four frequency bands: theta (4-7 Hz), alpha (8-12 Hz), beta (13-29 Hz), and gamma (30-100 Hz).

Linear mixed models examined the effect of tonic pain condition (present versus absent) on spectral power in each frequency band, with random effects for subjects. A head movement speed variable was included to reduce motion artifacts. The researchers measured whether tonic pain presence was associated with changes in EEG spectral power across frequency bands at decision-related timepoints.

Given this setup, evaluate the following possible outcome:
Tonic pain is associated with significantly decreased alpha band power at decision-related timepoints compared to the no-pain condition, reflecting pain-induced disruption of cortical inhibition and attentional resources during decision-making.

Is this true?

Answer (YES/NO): YES